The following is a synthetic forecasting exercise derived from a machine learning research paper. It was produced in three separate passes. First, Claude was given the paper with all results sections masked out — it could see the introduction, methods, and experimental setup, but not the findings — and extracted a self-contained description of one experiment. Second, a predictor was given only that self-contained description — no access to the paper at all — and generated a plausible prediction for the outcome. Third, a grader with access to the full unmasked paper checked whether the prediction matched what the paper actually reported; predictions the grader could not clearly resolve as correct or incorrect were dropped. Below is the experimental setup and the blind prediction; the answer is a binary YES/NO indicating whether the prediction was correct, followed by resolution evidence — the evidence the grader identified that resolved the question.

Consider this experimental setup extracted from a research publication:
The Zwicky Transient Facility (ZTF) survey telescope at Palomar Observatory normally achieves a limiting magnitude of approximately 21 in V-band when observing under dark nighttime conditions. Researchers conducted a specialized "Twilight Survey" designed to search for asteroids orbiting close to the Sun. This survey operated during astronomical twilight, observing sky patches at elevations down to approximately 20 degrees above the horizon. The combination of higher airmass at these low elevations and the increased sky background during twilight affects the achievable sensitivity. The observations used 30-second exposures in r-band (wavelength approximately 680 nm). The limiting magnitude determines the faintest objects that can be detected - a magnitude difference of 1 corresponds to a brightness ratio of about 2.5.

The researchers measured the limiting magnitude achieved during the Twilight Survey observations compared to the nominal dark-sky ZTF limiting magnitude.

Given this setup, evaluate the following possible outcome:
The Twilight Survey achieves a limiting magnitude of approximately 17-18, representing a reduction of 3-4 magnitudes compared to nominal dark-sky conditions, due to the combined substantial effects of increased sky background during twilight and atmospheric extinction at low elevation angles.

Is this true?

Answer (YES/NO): NO